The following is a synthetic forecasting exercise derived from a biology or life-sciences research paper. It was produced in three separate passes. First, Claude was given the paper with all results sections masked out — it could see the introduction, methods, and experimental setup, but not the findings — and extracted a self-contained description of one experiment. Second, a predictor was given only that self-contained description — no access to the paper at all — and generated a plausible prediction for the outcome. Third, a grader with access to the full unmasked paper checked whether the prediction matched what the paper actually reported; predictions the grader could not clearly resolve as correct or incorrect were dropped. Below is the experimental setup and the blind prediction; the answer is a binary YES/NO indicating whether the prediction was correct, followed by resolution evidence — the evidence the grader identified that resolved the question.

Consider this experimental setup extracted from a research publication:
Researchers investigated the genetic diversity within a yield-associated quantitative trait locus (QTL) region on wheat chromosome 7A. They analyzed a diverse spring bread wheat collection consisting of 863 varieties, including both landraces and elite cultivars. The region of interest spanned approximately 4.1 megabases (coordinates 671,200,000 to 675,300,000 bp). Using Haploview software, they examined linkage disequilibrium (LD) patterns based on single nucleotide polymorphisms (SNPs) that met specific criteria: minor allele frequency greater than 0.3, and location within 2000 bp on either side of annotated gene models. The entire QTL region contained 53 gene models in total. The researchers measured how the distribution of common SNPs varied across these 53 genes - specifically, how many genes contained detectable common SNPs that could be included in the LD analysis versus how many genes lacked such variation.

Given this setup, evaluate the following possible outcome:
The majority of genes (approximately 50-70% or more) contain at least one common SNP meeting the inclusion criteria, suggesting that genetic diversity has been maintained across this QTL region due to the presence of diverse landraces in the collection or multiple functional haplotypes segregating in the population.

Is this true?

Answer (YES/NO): YES